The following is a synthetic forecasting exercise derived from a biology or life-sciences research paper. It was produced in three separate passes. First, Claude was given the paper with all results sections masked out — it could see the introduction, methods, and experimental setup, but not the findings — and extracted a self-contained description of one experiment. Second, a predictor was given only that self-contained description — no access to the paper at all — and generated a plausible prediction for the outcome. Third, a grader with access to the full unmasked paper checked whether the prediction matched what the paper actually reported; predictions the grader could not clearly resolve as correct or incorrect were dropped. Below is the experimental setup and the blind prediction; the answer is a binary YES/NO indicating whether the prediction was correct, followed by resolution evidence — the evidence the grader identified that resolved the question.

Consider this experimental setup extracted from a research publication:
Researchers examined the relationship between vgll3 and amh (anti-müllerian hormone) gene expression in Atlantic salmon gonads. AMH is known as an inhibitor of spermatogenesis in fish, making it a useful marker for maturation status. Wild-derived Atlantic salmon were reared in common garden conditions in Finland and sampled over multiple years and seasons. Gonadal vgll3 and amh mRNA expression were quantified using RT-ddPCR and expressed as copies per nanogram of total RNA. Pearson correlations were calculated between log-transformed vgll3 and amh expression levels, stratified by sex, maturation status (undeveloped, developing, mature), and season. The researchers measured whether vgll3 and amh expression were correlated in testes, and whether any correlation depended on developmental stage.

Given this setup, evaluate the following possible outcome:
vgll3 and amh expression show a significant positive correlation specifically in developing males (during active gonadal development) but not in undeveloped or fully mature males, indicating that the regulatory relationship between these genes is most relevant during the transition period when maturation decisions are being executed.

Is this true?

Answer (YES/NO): NO